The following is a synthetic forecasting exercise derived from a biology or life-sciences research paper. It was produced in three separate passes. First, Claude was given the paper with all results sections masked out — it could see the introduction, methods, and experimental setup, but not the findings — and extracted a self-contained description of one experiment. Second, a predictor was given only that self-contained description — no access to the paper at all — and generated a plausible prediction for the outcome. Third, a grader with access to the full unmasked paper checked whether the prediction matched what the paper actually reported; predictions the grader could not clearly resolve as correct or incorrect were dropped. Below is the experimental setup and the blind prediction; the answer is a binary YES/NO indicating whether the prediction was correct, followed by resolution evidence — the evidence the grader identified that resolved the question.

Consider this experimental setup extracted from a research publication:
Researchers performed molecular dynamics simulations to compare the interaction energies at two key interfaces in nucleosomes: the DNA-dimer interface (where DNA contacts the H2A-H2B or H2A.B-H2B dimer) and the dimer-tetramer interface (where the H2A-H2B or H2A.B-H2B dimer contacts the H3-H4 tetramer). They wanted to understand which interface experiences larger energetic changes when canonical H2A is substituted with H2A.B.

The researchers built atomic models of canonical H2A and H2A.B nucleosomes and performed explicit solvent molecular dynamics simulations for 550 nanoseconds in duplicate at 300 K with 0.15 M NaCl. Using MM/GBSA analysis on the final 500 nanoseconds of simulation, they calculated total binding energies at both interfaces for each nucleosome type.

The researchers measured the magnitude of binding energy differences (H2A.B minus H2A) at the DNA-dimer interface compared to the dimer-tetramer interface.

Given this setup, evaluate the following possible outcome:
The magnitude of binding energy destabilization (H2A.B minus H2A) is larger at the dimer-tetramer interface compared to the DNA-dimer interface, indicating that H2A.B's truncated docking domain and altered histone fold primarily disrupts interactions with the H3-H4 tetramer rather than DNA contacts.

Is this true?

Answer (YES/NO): YES